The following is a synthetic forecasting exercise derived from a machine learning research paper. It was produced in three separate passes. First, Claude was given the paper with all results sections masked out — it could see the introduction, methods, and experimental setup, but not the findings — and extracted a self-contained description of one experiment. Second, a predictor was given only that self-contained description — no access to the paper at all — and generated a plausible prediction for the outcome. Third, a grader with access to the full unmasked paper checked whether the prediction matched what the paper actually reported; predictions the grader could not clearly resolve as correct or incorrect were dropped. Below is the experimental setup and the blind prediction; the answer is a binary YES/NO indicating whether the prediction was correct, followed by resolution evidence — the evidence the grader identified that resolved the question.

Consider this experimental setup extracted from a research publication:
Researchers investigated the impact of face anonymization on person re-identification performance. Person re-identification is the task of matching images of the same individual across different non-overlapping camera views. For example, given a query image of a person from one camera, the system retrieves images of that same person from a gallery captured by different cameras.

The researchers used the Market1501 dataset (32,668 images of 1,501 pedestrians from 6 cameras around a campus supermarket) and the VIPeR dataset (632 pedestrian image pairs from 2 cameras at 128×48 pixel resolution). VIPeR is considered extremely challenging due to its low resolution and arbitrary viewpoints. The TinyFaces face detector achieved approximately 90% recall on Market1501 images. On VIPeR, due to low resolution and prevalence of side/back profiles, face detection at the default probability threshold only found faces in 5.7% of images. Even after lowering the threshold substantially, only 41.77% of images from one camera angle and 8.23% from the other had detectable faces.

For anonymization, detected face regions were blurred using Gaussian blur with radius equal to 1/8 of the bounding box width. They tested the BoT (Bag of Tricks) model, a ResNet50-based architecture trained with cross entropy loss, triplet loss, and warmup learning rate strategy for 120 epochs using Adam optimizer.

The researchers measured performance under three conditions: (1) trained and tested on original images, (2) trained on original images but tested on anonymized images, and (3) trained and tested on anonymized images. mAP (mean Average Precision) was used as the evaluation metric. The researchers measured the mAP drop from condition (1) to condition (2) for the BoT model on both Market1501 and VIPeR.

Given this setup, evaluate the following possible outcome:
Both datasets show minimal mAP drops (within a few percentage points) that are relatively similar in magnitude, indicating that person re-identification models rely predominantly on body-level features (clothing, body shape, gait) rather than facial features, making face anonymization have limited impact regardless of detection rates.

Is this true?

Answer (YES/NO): NO